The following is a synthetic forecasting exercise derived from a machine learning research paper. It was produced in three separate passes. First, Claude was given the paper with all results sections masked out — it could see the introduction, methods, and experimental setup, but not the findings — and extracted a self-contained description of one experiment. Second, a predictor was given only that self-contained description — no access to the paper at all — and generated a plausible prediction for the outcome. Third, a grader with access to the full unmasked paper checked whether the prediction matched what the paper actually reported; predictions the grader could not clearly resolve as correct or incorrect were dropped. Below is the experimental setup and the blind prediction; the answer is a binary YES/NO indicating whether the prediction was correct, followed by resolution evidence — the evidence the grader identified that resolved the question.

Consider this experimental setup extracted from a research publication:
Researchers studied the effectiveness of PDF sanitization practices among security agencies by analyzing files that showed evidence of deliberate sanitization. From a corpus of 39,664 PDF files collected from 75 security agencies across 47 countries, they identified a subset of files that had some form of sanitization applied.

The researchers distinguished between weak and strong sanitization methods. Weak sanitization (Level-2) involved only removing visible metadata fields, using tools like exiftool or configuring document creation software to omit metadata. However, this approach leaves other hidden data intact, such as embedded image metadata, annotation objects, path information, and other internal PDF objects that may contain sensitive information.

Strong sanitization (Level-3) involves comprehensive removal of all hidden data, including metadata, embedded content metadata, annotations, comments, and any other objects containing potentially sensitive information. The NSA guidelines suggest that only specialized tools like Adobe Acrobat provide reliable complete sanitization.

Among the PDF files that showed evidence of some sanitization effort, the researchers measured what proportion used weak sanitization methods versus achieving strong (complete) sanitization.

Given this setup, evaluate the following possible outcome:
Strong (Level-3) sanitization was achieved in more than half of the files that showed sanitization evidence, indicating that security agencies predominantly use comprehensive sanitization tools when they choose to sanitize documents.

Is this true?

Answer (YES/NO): NO